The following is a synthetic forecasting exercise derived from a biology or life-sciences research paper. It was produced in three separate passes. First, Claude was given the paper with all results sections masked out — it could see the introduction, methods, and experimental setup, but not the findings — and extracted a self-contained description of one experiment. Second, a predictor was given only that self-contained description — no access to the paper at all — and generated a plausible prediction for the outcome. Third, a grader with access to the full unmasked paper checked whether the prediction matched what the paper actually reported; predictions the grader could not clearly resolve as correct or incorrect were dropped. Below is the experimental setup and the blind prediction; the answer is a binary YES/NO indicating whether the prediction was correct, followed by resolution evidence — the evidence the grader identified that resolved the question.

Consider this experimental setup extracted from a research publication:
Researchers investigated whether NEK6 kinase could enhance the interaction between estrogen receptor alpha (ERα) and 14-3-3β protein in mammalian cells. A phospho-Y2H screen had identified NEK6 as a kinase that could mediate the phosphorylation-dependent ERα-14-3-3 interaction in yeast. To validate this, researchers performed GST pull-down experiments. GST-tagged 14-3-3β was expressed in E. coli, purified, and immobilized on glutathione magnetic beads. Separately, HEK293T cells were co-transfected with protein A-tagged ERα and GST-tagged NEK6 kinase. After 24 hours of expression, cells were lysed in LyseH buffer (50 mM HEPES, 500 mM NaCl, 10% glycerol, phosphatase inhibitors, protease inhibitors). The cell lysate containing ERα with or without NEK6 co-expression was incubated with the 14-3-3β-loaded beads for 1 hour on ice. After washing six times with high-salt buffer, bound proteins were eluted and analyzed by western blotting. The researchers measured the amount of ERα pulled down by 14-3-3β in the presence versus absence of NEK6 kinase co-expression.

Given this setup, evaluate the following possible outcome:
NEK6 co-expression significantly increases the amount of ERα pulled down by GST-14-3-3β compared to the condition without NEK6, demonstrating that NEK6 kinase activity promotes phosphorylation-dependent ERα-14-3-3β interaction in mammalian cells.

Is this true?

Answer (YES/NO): YES